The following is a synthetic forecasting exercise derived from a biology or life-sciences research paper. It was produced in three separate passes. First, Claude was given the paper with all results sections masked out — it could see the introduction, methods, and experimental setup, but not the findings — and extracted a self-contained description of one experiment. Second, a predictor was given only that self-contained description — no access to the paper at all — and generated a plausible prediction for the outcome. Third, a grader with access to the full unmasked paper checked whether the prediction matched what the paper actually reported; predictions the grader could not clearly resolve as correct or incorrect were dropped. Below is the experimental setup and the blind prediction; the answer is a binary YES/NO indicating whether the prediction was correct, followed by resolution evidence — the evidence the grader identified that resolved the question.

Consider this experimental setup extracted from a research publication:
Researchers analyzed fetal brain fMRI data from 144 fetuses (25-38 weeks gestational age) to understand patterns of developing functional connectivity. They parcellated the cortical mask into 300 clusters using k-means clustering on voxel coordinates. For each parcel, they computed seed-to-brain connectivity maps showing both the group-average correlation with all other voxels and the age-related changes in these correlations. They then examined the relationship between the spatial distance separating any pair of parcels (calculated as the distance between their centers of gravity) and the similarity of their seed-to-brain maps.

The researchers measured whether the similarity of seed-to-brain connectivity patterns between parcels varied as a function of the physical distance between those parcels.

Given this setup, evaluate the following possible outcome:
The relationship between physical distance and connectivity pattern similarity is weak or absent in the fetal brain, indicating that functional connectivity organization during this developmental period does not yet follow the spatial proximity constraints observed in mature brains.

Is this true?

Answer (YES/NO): NO